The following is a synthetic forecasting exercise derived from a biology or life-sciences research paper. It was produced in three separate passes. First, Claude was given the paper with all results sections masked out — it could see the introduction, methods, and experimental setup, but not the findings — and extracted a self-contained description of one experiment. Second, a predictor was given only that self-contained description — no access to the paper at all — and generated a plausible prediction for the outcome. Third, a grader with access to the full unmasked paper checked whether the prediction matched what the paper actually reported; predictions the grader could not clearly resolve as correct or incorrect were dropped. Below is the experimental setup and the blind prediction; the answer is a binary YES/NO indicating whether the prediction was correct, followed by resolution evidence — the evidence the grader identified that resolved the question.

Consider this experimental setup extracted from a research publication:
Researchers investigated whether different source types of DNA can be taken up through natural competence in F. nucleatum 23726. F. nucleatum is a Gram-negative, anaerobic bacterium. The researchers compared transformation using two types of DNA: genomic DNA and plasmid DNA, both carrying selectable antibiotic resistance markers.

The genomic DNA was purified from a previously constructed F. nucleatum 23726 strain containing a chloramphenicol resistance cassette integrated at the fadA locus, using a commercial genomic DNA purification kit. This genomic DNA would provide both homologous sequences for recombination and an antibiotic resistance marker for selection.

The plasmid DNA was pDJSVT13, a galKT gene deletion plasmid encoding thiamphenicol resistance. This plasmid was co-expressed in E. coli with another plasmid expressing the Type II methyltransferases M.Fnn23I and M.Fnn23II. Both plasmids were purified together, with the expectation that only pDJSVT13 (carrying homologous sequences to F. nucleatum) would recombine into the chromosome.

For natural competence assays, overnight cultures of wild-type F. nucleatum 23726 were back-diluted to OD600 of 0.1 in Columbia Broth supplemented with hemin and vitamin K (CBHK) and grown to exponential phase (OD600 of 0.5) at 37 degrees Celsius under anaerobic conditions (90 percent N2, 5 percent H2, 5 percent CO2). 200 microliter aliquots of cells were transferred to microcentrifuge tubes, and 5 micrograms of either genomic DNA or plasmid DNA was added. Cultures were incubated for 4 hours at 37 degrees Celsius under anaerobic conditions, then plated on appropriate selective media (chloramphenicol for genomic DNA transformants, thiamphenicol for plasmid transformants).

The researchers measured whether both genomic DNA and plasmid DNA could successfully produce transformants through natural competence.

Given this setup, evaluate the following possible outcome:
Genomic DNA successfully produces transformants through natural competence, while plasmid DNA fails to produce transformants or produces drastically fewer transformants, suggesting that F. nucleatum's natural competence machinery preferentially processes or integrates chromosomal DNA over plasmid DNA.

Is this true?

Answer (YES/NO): NO